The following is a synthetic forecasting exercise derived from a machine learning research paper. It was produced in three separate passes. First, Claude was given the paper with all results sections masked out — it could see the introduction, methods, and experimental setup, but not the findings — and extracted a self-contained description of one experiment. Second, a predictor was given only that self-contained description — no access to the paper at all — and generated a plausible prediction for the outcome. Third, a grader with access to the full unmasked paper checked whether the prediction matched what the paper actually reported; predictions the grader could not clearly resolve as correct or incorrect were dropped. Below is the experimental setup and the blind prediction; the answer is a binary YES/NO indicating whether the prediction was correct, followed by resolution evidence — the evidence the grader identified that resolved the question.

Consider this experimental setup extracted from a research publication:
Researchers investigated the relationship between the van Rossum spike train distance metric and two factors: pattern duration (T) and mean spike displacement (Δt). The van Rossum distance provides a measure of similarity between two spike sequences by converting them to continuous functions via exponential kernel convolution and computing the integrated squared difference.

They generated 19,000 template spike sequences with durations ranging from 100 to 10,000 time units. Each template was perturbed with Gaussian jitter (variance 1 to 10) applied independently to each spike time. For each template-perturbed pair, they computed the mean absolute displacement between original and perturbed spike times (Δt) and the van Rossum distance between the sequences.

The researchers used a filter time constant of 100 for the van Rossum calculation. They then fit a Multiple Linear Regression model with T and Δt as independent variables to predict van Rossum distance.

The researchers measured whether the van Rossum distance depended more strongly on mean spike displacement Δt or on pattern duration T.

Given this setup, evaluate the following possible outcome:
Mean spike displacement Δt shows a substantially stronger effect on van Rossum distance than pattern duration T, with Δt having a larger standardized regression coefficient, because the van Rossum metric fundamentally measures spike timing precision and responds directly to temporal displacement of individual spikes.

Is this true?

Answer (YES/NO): NO